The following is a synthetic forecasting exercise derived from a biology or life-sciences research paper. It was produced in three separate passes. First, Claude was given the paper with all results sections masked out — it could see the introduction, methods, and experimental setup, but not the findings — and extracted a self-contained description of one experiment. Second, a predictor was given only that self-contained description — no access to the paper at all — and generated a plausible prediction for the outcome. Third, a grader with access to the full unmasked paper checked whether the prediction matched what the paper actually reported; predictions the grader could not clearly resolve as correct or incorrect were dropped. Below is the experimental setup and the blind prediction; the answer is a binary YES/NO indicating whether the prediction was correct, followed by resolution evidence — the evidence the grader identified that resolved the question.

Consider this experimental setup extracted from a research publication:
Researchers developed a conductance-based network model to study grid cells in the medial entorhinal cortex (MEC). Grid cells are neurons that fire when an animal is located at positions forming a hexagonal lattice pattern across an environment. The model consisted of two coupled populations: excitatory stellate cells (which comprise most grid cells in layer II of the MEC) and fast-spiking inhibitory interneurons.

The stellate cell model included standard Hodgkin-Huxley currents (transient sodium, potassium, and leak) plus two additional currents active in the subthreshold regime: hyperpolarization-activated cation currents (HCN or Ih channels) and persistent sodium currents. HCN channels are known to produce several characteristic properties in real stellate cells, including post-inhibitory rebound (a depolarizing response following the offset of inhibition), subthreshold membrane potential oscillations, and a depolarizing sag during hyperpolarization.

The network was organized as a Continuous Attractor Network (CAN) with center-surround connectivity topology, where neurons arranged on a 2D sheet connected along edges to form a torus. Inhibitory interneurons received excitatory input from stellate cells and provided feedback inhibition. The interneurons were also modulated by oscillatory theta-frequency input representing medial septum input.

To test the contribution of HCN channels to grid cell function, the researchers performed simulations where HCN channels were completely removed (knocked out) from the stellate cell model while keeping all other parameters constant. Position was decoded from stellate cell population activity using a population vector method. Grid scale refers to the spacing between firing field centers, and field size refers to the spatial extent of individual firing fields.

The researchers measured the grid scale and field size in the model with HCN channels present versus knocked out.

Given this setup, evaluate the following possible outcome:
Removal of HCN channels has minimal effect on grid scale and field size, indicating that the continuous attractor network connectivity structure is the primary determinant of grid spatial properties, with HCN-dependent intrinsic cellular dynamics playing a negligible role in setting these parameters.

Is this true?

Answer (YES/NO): NO